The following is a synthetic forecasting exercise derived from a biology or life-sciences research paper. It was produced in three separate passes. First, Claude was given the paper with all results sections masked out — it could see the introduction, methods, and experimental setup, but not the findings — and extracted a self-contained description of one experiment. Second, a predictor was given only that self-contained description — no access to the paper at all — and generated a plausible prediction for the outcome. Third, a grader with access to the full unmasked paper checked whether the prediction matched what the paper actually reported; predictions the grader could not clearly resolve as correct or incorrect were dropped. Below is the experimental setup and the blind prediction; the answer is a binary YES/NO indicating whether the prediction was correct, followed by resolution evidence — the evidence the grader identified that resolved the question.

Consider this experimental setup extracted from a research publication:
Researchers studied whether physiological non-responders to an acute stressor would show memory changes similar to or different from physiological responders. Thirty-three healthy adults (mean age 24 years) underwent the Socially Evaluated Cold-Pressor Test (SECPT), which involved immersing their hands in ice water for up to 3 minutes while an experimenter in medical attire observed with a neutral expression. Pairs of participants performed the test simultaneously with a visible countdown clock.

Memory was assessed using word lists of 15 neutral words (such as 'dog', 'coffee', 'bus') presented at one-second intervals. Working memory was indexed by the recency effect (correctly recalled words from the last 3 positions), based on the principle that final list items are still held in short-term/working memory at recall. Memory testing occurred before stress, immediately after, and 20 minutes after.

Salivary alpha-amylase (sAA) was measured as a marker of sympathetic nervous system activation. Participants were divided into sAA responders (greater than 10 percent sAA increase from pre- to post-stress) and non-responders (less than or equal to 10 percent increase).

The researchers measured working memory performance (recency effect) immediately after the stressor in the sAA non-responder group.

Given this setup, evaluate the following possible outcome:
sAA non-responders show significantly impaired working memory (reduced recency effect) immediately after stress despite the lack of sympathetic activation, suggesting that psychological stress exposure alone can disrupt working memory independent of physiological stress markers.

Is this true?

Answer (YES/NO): NO